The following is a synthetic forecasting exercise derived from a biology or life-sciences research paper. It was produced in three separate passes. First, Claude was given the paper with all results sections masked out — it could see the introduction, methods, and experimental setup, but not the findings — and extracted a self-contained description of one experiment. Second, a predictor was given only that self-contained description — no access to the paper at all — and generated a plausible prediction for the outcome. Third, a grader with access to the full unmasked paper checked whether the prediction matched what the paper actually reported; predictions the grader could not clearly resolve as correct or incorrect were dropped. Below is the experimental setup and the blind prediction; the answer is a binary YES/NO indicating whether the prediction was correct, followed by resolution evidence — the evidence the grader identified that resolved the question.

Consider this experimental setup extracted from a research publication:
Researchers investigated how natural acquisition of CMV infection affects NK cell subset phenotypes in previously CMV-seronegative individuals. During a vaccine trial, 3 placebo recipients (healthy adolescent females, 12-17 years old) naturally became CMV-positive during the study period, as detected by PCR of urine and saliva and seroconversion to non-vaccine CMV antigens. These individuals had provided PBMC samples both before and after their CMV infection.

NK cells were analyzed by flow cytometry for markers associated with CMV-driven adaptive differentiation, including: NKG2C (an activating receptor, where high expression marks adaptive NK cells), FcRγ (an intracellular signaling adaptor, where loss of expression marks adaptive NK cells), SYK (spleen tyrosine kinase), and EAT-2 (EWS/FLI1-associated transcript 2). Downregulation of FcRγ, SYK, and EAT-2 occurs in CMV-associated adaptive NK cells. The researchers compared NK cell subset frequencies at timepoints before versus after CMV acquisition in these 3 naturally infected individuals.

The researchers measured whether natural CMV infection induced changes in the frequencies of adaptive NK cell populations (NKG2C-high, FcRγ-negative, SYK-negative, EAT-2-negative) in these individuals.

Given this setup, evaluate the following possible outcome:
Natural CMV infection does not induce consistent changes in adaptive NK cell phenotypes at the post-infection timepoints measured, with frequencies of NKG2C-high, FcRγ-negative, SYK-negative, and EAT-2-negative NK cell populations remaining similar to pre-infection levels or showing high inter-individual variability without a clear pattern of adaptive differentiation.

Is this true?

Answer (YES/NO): YES